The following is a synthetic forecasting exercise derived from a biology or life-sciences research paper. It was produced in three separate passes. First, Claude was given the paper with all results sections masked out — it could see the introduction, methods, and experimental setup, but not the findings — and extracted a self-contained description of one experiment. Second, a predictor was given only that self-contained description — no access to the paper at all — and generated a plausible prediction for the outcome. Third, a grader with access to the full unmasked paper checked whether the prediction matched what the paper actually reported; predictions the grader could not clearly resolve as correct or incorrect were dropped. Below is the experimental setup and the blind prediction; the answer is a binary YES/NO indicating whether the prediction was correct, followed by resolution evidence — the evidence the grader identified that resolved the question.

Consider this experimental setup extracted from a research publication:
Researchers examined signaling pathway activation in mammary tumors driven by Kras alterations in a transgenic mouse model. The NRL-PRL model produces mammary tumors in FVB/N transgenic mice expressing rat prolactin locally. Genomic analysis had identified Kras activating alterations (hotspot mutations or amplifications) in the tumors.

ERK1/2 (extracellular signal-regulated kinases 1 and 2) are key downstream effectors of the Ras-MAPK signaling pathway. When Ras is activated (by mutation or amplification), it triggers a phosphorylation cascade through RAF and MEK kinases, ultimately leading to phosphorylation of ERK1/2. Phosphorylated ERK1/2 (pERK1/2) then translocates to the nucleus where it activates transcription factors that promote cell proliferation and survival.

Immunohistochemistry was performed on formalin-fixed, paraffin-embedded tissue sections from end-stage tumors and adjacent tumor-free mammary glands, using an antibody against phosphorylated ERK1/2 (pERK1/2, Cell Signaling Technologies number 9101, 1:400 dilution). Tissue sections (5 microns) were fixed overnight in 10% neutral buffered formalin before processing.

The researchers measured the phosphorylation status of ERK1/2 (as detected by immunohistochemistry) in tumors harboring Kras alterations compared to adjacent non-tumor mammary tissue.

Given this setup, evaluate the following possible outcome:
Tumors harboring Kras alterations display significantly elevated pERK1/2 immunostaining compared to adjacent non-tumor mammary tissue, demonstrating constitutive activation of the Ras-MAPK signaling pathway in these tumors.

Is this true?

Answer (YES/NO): YES